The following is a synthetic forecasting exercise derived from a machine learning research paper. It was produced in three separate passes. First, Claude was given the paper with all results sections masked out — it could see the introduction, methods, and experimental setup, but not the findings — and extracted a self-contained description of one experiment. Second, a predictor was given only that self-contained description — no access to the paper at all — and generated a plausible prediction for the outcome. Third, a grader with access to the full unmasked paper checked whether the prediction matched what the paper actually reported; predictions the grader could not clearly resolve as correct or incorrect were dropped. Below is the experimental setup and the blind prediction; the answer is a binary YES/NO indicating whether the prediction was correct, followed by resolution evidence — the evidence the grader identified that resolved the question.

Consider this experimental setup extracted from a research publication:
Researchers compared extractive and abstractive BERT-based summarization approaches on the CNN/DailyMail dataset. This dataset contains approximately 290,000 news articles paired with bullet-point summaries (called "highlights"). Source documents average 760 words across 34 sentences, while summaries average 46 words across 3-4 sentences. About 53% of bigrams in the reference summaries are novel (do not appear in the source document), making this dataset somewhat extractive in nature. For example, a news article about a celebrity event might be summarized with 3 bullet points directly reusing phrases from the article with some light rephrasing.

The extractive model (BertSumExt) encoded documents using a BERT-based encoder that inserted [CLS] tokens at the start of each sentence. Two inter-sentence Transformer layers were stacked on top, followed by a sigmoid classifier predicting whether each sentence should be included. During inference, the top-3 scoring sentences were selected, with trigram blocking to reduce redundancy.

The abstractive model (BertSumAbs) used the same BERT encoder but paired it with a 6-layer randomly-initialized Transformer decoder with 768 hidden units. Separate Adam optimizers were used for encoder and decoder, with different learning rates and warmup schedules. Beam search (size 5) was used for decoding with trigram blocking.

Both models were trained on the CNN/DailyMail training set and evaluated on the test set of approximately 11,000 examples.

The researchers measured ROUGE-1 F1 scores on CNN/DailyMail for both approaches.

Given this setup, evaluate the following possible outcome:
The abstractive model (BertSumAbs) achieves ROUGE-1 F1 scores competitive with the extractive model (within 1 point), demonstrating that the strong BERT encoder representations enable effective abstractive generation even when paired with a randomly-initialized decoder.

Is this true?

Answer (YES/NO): NO